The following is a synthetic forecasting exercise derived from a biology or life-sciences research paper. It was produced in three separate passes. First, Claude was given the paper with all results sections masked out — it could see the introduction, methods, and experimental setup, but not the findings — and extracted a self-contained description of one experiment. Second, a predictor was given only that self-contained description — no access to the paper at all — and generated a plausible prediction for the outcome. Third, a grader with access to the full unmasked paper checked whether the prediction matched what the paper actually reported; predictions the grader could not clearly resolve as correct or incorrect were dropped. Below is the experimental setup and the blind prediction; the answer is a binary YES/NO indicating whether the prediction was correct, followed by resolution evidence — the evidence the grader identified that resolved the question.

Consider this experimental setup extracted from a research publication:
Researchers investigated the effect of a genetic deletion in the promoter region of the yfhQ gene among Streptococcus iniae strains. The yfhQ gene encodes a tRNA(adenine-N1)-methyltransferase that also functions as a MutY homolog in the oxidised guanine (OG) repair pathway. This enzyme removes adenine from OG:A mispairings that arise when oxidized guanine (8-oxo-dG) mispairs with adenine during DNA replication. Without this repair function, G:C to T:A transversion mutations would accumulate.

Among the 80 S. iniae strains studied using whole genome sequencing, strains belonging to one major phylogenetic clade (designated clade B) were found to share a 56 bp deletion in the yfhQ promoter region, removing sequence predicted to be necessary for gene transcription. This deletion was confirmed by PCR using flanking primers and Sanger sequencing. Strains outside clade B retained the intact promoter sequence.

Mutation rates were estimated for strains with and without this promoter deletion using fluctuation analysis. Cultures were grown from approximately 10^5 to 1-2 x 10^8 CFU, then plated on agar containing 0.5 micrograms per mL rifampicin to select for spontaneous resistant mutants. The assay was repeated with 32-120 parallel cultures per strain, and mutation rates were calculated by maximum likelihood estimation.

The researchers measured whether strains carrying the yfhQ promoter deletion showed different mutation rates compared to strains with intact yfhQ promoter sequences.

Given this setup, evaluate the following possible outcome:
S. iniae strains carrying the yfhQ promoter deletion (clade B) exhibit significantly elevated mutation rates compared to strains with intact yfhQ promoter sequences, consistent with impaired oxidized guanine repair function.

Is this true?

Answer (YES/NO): YES